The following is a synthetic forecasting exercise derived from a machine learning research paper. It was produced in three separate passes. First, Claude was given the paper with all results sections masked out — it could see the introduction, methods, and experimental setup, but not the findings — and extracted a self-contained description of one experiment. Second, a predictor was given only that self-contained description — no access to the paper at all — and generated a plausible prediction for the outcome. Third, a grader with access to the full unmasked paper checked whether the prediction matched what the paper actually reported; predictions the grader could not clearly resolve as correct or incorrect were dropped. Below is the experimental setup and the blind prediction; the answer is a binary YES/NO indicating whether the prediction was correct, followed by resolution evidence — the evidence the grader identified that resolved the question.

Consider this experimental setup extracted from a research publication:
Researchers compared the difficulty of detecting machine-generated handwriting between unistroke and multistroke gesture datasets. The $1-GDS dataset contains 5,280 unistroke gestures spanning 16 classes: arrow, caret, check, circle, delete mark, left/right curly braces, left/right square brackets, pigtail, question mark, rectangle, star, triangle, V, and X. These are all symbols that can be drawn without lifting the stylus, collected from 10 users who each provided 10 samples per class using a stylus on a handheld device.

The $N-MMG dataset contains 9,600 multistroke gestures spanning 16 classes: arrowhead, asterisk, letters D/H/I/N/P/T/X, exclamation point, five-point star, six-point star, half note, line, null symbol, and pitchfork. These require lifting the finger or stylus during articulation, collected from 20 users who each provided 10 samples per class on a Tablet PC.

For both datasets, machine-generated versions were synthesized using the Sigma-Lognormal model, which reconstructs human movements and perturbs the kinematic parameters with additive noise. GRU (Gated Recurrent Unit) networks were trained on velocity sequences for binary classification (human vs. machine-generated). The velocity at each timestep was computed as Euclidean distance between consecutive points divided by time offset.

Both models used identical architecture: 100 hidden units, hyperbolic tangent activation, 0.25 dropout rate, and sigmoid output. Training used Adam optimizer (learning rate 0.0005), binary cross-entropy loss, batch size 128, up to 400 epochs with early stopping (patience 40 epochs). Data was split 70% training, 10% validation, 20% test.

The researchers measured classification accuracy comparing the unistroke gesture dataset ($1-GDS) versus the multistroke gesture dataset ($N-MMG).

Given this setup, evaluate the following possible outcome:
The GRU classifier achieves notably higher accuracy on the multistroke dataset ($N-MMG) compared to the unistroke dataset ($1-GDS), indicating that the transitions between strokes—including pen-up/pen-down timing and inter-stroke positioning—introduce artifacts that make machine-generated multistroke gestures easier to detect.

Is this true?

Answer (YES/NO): NO